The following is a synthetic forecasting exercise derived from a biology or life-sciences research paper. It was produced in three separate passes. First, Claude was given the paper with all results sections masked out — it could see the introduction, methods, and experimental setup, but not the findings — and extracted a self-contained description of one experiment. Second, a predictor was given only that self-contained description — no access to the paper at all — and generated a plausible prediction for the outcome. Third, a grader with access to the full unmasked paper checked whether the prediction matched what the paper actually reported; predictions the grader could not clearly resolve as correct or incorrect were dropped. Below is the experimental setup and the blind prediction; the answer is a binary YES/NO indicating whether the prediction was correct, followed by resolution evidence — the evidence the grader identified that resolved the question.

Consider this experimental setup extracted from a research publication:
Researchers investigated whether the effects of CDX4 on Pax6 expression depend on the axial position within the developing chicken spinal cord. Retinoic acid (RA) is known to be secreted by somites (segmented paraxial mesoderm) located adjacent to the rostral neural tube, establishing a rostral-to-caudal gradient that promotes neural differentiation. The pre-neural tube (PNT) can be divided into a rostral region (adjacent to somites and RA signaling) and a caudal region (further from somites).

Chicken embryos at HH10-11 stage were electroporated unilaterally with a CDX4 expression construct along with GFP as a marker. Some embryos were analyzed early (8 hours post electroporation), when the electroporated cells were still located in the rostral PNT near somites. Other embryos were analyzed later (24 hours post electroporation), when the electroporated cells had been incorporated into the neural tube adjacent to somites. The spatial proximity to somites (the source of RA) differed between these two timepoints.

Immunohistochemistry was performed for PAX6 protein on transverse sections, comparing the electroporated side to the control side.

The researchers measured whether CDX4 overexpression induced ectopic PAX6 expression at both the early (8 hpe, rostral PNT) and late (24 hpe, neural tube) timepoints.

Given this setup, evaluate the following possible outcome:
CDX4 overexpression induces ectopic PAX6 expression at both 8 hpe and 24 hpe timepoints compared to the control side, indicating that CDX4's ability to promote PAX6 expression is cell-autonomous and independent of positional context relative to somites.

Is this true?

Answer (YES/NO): NO